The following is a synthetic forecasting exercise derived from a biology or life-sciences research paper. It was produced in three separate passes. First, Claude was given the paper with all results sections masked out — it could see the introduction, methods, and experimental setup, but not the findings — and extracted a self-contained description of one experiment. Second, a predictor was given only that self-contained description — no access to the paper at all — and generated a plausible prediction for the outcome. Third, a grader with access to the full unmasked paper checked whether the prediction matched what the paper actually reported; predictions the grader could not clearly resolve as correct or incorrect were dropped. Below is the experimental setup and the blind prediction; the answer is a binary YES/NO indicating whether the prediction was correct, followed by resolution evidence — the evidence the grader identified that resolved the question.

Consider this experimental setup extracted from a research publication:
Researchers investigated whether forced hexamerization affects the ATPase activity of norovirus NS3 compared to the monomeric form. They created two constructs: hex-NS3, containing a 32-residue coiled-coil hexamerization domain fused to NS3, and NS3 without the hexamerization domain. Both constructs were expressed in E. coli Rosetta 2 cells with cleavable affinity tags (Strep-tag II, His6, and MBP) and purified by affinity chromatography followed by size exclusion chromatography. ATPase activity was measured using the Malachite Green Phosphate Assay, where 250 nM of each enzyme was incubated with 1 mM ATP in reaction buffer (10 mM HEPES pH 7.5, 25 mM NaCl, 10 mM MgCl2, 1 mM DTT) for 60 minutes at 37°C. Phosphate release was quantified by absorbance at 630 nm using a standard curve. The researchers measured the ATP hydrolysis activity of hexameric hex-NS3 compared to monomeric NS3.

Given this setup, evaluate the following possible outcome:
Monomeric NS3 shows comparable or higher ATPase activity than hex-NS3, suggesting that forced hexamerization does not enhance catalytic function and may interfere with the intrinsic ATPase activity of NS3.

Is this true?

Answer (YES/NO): NO